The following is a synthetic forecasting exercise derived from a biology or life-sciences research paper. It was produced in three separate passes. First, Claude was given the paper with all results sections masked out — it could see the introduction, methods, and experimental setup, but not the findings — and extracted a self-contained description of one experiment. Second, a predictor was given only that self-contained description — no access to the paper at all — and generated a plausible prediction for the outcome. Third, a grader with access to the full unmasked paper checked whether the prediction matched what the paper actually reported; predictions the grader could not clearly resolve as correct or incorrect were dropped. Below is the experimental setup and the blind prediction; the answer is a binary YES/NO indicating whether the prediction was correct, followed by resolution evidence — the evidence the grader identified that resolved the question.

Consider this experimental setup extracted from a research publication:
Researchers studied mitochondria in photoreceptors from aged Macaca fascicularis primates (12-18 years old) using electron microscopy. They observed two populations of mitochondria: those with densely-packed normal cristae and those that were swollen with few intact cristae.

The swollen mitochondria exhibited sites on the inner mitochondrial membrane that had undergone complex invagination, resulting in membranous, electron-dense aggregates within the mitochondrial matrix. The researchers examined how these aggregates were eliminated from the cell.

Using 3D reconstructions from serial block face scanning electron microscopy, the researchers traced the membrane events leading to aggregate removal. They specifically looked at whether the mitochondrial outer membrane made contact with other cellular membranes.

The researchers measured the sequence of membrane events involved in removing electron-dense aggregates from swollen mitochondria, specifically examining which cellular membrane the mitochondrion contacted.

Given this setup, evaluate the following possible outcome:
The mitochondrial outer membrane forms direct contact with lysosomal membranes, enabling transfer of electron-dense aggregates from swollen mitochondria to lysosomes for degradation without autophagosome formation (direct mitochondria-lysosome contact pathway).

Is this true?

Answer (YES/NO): NO